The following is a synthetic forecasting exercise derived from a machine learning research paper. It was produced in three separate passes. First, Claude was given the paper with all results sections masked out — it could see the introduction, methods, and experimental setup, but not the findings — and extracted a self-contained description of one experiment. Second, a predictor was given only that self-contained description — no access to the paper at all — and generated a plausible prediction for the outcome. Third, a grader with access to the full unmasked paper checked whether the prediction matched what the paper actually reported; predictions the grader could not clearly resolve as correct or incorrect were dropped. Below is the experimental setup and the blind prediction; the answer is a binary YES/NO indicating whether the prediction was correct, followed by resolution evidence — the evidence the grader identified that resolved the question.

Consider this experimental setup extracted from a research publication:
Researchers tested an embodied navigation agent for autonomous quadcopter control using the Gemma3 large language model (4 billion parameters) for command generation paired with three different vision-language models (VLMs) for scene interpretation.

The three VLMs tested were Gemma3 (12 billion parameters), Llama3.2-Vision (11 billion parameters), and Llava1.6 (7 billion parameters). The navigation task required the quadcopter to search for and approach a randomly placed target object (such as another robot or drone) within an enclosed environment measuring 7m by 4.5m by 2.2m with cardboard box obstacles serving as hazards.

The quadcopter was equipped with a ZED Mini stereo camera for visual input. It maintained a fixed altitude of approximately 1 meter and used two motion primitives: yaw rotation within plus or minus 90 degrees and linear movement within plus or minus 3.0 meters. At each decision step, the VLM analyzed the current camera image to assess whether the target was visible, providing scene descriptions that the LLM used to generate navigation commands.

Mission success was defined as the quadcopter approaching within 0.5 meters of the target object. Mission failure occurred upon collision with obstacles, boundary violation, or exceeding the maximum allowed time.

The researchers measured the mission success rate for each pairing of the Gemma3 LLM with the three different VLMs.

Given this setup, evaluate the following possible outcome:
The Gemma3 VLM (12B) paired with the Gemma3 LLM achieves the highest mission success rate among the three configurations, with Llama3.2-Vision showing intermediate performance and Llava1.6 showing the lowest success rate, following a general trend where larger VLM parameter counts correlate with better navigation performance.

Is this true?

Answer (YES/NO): NO